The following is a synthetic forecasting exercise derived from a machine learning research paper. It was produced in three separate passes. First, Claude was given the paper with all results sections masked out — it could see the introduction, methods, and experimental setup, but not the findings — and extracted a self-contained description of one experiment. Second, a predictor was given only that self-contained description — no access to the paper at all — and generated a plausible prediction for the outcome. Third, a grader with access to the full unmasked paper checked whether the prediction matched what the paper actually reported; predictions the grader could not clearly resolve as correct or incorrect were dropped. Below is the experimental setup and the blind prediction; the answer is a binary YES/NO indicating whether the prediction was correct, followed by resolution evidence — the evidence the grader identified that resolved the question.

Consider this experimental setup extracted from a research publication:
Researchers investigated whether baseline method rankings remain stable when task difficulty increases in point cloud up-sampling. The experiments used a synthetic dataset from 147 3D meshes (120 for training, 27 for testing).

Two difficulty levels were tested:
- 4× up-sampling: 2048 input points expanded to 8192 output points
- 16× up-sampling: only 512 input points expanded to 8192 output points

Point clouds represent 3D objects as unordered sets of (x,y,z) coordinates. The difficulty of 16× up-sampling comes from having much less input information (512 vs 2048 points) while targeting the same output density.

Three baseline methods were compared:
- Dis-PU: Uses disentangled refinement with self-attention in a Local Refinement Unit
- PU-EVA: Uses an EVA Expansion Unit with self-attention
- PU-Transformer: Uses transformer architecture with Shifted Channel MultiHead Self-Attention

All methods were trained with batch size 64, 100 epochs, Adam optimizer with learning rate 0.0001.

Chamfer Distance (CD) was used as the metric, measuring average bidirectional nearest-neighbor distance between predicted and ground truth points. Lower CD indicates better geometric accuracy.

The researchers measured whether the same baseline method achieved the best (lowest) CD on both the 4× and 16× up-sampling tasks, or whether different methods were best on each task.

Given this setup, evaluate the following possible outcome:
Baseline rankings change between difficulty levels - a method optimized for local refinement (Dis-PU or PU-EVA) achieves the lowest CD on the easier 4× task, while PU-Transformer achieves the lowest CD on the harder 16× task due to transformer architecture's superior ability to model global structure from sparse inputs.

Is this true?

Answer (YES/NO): NO